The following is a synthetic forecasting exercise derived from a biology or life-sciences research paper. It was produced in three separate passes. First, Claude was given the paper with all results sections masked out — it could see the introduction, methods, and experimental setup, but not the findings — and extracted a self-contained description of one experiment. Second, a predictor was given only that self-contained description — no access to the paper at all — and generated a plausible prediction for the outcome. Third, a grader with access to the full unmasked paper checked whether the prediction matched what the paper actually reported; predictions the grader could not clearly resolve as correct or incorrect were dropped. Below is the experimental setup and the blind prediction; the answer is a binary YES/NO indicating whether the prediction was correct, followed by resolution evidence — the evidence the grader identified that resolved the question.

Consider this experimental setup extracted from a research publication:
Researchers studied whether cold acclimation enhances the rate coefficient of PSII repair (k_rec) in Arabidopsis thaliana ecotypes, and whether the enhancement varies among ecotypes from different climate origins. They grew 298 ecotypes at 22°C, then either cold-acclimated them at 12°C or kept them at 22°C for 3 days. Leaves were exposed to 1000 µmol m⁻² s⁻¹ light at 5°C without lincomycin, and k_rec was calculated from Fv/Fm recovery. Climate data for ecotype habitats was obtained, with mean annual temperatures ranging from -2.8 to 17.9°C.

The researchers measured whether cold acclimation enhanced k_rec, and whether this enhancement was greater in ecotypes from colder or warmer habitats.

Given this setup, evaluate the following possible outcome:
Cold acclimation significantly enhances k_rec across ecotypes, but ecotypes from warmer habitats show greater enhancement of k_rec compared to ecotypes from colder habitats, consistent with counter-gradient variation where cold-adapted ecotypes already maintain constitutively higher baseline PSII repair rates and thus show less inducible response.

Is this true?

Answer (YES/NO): NO